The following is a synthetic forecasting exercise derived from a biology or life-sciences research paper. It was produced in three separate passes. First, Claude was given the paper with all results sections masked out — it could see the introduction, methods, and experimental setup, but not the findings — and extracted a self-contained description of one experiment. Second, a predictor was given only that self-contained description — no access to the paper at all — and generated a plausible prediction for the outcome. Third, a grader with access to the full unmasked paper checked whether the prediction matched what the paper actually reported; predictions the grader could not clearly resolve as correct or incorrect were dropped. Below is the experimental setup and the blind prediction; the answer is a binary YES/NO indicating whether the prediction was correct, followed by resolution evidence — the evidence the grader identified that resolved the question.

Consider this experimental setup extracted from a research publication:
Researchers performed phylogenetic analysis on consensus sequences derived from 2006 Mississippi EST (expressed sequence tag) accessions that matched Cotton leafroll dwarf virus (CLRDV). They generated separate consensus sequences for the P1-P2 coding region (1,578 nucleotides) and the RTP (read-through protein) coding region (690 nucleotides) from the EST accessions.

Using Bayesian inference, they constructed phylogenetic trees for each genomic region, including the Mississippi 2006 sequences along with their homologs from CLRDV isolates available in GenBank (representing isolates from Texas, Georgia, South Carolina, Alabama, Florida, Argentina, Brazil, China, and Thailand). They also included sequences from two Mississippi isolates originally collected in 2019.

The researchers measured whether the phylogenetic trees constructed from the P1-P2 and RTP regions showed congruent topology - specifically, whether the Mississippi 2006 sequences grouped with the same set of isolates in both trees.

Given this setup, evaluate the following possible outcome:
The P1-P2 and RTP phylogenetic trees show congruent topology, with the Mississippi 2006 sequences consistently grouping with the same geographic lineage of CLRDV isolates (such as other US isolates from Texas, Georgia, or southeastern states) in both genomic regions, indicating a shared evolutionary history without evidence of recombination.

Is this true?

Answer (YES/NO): NO